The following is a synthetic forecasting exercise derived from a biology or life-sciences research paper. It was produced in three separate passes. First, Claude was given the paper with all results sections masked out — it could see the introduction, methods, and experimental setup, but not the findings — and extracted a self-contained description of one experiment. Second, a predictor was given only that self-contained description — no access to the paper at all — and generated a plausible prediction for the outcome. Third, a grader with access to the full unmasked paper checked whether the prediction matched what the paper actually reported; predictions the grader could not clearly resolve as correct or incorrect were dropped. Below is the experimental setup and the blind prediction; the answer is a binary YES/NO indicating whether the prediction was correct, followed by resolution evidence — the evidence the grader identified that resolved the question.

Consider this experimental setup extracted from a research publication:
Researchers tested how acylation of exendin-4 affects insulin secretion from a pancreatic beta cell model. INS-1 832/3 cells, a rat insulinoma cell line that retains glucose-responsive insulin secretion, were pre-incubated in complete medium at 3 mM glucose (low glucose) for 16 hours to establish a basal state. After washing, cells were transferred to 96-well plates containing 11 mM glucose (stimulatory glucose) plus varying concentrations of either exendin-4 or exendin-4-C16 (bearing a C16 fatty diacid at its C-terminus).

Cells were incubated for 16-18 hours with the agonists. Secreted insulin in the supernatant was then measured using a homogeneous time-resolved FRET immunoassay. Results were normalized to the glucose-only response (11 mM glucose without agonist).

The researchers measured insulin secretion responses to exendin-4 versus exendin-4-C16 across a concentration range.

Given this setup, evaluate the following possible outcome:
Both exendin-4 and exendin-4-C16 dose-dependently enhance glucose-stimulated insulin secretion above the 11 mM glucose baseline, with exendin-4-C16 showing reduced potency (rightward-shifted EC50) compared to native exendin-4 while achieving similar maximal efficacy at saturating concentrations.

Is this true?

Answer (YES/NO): NO